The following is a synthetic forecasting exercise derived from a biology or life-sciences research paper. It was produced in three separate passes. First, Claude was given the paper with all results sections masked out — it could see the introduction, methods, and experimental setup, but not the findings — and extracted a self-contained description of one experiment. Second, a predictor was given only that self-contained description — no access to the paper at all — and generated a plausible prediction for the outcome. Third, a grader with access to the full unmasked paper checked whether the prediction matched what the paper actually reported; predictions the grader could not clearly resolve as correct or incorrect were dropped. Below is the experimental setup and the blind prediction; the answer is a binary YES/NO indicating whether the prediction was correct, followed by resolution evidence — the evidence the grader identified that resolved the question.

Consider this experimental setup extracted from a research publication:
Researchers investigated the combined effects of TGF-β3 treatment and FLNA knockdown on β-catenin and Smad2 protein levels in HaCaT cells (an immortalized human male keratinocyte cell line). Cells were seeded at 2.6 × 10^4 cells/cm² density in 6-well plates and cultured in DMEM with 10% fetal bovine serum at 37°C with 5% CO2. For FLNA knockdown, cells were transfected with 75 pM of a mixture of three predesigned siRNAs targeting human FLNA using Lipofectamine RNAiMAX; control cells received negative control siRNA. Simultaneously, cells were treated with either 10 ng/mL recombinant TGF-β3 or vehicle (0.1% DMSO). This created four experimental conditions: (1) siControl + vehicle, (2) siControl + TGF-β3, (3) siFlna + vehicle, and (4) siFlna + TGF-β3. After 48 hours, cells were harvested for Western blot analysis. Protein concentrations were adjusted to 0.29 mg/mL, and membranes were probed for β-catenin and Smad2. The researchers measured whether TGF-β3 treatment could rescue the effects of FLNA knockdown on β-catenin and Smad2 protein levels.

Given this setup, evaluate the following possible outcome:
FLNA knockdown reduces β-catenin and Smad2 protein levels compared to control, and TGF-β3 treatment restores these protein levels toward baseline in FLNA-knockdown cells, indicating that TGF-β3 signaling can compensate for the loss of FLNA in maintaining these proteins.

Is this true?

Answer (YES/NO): NO